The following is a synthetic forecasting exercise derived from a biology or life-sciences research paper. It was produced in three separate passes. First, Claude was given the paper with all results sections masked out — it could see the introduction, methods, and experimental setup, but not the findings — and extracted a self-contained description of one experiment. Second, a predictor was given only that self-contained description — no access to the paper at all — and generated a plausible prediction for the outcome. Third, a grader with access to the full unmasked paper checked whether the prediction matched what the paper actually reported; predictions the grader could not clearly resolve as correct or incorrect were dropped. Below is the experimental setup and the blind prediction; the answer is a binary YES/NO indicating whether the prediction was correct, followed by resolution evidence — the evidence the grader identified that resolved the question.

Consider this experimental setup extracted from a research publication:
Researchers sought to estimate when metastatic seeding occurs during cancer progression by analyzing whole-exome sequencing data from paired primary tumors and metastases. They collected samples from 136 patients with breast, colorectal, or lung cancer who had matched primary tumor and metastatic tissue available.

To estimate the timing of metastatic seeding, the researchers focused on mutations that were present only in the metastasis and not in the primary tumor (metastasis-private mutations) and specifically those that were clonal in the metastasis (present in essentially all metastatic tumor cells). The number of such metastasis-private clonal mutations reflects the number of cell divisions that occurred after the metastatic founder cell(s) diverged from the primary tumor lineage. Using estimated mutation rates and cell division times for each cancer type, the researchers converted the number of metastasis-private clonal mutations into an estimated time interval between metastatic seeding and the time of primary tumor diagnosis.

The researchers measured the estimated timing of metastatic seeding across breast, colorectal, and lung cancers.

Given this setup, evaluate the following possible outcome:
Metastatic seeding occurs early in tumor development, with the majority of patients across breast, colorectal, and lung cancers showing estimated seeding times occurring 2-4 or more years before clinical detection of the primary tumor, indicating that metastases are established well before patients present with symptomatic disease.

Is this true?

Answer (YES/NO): YES